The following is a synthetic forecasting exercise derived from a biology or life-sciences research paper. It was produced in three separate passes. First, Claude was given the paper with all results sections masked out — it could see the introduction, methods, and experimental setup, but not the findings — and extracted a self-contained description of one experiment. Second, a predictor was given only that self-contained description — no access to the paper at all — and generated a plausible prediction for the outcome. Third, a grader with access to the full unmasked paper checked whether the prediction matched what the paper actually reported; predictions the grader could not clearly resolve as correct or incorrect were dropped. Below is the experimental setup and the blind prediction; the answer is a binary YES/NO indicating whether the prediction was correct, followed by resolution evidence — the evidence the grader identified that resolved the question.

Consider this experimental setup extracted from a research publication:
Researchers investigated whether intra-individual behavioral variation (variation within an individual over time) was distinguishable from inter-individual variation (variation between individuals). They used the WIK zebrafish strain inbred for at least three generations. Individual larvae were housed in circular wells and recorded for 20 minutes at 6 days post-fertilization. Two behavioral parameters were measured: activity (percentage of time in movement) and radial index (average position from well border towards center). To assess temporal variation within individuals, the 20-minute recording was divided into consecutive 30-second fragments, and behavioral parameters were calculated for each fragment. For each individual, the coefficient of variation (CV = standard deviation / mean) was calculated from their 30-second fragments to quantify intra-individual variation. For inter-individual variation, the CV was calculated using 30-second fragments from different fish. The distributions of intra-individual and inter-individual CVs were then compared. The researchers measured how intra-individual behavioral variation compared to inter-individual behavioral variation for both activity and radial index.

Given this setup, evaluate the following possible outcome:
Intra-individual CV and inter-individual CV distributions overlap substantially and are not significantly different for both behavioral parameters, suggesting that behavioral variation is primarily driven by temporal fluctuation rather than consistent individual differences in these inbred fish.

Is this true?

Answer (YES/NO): NO